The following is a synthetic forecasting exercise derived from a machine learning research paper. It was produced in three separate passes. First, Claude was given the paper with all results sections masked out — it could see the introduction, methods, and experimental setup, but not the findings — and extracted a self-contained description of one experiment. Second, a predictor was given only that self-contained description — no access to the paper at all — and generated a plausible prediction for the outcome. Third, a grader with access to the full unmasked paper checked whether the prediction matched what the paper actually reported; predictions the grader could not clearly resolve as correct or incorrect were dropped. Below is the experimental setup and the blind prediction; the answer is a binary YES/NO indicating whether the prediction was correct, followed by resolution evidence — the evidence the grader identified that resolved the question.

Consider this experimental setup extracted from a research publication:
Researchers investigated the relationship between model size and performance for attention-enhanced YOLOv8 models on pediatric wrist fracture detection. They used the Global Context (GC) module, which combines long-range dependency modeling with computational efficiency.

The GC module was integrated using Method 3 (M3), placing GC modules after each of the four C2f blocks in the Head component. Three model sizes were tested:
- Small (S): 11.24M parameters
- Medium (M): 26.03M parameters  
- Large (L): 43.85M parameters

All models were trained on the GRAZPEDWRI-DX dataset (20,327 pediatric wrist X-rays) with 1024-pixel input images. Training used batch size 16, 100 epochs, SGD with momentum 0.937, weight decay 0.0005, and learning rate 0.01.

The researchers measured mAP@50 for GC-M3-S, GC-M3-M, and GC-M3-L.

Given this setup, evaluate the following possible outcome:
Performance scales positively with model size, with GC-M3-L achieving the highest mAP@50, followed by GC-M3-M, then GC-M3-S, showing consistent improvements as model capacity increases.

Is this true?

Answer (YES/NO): YES